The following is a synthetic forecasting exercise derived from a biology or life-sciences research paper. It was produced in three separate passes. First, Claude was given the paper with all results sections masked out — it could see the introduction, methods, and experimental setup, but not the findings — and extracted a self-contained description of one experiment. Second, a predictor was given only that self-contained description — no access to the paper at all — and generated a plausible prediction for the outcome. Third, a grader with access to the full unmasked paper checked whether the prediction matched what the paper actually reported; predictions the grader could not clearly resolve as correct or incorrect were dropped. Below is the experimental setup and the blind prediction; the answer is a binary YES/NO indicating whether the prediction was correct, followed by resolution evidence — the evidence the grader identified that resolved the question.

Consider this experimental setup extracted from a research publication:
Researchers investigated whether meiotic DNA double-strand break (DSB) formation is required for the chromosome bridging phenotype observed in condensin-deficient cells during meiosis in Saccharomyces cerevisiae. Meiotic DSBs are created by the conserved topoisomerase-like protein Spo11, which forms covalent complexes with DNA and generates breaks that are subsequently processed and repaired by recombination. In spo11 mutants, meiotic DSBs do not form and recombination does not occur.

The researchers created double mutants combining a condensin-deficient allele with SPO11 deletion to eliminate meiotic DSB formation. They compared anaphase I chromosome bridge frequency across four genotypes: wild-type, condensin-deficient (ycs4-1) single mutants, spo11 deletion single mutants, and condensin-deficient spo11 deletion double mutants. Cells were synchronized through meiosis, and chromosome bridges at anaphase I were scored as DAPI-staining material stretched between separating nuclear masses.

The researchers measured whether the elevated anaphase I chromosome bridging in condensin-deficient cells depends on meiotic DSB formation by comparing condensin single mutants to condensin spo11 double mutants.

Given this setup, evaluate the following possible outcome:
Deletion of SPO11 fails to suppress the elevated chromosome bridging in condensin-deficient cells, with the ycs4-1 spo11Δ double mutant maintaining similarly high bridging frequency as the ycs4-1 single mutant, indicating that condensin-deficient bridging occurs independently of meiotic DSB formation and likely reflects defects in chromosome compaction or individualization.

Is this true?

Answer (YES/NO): NO